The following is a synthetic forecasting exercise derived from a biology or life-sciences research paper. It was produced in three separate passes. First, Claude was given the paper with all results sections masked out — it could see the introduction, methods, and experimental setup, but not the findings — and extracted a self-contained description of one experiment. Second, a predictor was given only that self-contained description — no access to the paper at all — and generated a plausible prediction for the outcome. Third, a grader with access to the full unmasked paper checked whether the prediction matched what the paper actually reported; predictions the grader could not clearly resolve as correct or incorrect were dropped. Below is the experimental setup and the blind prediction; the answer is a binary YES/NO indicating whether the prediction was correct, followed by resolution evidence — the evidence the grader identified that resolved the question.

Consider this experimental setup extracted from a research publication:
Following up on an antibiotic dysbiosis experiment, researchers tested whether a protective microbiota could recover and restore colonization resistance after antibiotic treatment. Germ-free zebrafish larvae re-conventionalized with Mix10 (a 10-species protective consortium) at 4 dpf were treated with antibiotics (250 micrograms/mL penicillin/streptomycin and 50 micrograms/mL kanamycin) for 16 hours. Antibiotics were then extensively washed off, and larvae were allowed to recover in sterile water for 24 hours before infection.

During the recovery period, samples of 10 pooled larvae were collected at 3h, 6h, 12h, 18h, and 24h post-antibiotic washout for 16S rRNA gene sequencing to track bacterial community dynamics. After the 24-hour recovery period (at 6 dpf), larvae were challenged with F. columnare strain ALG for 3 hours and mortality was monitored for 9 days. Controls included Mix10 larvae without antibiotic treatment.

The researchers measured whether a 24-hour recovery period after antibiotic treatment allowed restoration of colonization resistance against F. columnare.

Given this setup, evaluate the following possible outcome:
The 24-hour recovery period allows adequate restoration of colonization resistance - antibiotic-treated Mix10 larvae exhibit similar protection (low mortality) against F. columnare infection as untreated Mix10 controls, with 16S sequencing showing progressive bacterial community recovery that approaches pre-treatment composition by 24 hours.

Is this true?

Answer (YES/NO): NO